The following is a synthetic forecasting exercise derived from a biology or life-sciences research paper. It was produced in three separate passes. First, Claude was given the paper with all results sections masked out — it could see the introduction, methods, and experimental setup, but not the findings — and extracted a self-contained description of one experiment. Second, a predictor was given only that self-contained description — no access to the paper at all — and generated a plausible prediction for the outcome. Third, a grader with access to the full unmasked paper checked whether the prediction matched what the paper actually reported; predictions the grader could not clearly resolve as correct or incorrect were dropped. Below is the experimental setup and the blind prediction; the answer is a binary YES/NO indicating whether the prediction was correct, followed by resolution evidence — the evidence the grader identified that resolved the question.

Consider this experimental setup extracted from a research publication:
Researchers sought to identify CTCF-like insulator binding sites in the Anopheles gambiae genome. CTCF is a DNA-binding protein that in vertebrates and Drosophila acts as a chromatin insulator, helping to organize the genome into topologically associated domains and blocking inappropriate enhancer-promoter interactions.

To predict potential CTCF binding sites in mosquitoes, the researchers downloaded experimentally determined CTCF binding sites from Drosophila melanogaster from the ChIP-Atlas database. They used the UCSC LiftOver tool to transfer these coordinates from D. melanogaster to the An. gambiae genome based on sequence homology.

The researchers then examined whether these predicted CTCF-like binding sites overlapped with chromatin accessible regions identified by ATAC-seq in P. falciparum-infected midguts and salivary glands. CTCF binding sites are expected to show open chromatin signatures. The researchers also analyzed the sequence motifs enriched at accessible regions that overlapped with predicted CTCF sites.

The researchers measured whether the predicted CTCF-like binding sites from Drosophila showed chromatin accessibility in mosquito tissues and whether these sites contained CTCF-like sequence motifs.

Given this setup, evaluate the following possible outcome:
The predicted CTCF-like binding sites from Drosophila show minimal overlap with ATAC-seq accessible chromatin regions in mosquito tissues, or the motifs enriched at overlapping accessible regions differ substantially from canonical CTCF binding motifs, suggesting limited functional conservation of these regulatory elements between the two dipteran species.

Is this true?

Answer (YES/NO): NO